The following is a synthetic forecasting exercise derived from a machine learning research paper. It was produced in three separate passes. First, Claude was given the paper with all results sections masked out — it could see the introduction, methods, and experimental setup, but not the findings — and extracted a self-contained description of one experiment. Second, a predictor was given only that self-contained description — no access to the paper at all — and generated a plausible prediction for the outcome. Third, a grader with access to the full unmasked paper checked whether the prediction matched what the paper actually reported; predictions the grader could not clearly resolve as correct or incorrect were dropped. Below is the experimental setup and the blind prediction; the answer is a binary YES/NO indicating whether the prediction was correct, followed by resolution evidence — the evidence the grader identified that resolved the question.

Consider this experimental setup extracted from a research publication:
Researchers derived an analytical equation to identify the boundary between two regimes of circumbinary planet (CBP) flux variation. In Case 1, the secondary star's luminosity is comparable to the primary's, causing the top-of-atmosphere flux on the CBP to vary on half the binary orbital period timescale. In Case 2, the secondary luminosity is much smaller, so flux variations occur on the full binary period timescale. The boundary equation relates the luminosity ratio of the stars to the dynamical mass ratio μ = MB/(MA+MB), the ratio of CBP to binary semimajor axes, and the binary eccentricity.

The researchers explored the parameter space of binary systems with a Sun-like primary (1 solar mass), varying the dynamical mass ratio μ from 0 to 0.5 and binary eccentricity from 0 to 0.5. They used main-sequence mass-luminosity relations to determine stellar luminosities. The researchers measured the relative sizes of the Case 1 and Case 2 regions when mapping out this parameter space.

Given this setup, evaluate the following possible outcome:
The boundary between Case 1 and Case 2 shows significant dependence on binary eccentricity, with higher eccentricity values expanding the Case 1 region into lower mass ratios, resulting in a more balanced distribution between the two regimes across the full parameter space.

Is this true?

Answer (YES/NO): NO